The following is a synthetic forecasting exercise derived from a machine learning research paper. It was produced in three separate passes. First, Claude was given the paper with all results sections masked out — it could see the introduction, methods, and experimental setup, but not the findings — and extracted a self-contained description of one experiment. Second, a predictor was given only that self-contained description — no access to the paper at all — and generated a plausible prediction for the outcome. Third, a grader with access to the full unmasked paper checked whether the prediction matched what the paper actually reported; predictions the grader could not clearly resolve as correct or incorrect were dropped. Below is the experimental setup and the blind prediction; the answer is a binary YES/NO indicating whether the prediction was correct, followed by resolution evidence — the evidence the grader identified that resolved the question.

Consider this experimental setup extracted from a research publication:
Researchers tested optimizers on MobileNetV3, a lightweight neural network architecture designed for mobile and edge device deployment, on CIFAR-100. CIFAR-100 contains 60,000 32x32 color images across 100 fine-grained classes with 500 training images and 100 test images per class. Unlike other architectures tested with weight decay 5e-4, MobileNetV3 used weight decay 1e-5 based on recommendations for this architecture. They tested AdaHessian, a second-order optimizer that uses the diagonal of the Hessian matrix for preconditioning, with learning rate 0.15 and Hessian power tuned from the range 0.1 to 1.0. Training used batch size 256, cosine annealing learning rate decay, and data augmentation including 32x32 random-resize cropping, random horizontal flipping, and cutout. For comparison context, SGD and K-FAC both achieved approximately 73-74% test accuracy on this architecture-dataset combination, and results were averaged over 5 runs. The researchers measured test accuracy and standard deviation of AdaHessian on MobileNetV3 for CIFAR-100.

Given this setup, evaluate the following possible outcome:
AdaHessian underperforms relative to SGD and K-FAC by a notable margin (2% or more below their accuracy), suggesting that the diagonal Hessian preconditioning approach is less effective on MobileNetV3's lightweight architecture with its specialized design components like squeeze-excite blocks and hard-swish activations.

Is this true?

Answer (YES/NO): YES